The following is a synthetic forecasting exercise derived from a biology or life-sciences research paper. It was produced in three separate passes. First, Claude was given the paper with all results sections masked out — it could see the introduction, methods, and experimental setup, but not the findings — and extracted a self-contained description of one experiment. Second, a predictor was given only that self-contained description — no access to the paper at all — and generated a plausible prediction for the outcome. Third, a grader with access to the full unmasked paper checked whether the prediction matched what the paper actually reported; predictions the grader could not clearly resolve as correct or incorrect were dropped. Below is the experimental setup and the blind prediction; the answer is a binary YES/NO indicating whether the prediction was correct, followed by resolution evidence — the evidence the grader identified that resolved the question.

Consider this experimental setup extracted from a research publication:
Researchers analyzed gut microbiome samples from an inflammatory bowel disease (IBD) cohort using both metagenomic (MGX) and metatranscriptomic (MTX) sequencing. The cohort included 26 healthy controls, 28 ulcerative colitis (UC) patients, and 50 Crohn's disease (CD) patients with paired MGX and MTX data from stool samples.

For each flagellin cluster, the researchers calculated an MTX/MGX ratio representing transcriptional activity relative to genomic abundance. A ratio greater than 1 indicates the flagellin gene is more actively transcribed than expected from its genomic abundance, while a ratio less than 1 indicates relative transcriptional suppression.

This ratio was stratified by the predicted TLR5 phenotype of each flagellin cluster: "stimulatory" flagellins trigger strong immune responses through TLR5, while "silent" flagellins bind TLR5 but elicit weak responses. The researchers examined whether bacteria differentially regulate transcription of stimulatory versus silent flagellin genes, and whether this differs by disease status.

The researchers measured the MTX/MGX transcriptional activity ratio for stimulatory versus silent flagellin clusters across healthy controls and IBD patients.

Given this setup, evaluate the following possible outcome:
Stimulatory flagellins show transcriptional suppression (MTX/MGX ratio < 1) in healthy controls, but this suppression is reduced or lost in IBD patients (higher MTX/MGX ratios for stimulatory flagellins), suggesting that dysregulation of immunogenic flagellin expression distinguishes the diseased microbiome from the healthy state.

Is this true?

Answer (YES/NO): NO